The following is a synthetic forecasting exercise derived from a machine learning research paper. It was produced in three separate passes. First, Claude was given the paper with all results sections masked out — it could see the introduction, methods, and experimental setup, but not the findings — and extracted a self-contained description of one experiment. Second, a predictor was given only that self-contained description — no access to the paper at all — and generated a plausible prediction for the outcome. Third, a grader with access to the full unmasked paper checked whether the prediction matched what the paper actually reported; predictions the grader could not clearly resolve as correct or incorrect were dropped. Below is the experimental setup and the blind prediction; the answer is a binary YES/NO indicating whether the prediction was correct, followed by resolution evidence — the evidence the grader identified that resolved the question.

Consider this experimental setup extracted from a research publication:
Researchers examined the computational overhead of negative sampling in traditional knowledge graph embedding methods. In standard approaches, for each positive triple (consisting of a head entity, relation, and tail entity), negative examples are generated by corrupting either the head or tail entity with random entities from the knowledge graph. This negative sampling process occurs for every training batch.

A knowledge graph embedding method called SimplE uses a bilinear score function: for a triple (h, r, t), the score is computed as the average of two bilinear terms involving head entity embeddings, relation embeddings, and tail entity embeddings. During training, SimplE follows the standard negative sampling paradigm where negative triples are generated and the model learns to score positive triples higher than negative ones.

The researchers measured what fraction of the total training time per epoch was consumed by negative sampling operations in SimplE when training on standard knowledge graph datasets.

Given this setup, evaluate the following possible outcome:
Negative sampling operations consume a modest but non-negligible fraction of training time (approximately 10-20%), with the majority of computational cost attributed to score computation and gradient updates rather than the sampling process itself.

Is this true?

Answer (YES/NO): NO